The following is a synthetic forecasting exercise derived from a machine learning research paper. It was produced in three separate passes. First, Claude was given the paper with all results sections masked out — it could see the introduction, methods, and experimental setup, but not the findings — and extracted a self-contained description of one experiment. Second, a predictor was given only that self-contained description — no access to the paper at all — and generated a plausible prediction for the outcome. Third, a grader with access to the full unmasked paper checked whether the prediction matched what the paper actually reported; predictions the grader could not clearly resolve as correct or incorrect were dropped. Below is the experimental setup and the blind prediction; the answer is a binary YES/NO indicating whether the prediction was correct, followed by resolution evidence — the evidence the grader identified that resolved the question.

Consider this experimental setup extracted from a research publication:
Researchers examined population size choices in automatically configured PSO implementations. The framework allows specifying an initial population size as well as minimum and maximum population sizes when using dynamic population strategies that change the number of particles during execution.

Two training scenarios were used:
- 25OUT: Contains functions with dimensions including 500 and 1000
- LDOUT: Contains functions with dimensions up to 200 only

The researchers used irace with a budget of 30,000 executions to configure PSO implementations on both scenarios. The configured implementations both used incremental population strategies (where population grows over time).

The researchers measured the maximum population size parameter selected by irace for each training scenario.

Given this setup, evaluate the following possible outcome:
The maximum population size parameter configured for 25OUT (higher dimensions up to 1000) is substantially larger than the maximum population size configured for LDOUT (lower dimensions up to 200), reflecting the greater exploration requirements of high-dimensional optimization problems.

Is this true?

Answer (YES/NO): NO